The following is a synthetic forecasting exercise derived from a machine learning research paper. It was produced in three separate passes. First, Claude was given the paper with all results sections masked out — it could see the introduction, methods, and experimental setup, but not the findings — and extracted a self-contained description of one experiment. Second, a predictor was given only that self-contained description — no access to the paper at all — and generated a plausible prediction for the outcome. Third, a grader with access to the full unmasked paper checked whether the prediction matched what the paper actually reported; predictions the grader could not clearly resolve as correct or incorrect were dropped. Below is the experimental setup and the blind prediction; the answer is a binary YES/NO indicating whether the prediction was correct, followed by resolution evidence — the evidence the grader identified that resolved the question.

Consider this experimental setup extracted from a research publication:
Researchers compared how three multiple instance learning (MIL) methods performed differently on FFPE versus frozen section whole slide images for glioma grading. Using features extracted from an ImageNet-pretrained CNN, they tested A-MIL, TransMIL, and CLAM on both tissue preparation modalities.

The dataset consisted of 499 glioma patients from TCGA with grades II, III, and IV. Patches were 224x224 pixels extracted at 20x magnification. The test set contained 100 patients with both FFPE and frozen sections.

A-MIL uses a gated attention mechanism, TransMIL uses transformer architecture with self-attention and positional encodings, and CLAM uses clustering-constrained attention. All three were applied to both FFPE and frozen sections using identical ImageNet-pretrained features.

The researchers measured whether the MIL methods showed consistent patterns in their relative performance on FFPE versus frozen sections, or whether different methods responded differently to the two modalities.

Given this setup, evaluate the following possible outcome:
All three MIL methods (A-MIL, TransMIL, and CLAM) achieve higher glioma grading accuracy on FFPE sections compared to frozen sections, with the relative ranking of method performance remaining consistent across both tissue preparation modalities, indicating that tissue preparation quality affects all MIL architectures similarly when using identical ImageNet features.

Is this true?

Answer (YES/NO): NO